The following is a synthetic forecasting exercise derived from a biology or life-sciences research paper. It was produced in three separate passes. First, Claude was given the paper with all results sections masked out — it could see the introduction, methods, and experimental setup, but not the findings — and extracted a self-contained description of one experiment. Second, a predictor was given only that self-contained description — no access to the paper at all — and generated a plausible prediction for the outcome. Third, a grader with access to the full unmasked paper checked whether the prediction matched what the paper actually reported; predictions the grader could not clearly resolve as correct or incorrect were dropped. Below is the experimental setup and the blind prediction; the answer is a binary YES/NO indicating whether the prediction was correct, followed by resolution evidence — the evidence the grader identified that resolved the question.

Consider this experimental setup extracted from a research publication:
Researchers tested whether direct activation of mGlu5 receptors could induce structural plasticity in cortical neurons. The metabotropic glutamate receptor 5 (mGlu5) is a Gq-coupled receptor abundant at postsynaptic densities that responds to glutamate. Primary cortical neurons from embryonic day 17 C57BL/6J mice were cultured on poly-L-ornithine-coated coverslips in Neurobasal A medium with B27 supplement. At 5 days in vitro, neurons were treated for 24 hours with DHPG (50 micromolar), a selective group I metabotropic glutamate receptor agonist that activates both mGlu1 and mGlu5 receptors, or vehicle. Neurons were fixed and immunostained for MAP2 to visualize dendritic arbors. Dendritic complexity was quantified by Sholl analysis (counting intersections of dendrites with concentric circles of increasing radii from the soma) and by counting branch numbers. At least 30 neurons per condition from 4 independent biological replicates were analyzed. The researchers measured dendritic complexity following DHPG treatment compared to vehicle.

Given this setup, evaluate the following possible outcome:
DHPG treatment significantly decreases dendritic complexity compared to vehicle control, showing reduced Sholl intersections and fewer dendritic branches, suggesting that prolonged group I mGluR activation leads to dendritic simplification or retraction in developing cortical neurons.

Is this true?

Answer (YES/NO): NO